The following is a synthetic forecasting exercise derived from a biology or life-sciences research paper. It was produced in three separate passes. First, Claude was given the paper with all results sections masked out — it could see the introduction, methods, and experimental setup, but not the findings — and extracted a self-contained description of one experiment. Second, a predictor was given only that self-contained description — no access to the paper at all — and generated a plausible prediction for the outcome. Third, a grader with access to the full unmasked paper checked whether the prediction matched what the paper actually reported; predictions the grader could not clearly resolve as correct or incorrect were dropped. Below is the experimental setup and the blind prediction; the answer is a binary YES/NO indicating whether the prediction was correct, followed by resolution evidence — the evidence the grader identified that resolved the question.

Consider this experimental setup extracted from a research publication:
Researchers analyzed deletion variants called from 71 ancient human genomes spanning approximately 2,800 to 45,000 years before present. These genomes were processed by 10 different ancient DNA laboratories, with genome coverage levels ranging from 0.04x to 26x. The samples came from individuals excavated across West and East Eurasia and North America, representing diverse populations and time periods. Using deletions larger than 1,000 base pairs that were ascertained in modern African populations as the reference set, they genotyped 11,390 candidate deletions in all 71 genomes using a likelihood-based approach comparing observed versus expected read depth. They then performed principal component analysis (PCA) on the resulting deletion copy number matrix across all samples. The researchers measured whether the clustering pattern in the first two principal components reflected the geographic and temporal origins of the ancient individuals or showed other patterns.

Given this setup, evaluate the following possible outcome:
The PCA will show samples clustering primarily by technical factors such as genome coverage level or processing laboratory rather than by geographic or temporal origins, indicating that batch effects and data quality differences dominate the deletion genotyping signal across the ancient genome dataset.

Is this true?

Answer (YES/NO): YES